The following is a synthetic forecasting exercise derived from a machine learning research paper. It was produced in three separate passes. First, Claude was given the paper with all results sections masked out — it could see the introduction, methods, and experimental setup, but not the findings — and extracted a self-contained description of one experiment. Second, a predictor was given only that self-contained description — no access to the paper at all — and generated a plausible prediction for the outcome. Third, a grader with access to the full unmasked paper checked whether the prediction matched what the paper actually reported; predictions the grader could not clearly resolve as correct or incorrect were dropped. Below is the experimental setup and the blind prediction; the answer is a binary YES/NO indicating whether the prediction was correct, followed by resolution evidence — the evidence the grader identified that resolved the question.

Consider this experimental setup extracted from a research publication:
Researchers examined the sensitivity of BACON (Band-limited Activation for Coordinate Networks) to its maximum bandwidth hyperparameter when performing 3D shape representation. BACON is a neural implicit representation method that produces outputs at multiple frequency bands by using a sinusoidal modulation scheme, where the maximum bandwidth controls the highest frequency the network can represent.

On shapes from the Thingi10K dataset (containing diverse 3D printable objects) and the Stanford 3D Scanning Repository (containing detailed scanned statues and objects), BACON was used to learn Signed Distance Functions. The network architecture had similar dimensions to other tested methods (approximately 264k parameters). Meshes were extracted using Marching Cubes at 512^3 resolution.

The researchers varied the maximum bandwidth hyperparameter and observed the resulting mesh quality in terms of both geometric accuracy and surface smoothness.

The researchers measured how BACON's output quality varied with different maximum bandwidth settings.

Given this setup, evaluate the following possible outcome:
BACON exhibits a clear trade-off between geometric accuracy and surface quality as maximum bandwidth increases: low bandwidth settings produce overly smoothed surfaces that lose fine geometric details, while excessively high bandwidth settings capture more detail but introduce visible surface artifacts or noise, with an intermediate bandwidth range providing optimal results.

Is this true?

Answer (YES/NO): NO